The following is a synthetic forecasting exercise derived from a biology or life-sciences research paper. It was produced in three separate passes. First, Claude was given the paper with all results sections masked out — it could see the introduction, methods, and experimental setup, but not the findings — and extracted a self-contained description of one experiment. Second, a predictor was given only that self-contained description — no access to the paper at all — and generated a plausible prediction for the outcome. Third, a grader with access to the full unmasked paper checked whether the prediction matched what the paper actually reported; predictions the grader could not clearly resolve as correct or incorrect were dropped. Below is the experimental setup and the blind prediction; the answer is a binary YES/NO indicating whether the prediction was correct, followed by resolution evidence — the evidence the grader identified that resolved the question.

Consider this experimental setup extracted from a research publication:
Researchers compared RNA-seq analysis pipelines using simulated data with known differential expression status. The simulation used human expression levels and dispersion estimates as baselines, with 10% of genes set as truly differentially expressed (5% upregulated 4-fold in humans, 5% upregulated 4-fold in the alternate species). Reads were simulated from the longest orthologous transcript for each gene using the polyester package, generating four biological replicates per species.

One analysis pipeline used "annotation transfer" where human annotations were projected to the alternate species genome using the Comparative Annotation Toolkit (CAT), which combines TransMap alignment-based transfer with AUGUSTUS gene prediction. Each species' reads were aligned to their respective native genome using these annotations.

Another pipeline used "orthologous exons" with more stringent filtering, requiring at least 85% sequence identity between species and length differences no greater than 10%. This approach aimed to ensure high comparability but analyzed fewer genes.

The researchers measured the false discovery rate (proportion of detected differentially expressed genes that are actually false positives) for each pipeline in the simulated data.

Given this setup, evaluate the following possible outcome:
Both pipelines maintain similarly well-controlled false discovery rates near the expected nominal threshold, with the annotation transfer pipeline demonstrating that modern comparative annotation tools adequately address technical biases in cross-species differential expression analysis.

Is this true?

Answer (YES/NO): NO